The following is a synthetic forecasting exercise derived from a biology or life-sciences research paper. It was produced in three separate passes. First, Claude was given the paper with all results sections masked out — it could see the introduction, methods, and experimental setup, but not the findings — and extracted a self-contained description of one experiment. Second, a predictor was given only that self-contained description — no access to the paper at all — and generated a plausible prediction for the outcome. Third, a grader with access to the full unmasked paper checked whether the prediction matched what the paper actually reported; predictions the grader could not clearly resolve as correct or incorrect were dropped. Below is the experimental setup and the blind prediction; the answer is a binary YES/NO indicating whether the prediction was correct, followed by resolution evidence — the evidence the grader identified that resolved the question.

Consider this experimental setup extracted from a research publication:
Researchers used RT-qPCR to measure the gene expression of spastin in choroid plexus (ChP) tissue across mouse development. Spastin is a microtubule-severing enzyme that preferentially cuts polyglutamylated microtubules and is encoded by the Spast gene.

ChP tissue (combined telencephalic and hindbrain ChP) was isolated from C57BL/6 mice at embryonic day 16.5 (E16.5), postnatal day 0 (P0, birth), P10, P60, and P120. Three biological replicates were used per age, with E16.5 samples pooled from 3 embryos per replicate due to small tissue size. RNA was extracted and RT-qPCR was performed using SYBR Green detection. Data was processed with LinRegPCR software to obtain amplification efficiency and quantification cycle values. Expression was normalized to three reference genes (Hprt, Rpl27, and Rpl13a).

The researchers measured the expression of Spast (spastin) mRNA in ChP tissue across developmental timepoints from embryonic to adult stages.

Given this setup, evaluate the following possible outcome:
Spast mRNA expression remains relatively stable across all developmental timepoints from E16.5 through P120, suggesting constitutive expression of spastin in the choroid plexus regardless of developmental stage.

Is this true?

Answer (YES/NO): YES